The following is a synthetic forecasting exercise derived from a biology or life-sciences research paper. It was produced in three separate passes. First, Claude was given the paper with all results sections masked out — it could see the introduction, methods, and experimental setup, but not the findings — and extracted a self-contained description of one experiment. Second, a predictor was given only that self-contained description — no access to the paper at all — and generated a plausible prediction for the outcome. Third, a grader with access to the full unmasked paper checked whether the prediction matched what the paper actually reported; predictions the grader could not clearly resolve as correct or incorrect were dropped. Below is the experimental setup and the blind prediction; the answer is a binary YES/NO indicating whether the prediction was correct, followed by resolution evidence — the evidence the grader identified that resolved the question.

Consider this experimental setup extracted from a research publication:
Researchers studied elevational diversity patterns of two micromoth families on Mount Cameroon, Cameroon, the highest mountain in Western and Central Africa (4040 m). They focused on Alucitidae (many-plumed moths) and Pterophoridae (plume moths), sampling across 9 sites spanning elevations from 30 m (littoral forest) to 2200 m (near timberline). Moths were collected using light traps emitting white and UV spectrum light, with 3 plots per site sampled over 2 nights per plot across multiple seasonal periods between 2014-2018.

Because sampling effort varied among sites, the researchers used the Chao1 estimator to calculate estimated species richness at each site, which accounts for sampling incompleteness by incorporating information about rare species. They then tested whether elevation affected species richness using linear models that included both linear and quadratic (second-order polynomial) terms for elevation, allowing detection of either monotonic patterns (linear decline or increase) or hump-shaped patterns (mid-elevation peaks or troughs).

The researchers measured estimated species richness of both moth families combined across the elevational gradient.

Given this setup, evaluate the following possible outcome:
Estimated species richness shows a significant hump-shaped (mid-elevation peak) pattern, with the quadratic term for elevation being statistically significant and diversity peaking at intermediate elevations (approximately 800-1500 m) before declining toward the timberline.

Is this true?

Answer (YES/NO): YES